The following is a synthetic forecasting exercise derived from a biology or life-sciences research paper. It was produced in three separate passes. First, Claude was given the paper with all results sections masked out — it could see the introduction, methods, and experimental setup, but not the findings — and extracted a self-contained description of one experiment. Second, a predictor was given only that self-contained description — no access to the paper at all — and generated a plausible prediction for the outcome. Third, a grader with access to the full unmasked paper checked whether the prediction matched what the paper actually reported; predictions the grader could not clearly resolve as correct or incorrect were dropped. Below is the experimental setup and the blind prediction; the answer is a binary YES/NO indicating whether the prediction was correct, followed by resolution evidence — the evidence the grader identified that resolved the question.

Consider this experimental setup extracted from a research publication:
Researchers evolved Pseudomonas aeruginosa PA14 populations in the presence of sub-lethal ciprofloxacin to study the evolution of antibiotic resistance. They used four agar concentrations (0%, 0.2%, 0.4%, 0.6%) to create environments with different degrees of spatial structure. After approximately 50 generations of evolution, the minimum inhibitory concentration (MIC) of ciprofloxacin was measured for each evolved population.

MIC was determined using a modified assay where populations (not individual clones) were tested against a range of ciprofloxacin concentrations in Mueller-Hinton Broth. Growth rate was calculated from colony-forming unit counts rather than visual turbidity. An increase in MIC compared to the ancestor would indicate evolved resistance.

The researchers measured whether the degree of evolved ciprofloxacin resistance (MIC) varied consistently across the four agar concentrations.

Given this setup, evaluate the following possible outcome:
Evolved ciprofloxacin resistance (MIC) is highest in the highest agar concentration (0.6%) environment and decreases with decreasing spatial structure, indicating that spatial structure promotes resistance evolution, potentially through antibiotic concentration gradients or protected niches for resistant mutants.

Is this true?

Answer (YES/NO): NO